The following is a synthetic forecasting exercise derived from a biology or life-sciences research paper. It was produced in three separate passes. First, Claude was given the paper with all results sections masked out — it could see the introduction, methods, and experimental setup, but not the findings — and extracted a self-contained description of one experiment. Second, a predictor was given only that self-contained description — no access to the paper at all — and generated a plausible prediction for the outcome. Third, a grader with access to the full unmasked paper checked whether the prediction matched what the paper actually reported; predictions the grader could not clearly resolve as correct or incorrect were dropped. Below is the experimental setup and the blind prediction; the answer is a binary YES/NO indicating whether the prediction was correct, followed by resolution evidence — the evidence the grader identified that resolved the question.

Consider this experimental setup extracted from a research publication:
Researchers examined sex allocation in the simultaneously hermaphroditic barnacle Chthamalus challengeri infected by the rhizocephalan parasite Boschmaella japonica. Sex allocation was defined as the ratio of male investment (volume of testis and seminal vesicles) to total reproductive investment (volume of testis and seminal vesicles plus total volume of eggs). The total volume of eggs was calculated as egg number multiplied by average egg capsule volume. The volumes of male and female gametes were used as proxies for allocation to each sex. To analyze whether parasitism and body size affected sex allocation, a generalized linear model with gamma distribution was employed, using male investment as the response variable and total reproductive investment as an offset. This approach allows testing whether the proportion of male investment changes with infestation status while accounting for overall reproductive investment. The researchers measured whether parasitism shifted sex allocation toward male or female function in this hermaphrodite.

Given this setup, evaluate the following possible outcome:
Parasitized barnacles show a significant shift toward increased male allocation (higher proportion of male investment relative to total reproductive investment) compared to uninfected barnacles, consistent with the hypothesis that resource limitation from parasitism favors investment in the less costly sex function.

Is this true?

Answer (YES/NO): NO